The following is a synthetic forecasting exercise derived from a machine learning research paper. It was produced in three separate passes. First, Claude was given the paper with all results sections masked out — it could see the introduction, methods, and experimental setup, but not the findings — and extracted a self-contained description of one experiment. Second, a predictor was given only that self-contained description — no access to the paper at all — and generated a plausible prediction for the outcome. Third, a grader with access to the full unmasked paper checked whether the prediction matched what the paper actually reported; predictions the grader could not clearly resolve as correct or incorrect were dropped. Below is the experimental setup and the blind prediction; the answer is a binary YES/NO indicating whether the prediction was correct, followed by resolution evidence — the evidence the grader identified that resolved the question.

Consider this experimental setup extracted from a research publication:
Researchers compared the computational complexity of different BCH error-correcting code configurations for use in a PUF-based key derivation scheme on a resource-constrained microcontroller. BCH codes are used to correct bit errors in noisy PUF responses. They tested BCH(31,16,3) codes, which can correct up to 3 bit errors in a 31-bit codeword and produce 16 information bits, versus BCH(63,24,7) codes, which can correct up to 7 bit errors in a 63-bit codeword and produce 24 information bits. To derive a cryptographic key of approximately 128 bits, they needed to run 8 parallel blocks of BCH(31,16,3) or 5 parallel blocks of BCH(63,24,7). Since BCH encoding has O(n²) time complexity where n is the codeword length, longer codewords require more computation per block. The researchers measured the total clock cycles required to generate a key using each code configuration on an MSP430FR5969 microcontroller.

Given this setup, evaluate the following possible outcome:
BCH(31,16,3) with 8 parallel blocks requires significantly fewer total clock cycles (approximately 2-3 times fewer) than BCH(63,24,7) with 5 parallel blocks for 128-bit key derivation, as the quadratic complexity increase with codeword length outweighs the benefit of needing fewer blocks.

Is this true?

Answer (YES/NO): YES